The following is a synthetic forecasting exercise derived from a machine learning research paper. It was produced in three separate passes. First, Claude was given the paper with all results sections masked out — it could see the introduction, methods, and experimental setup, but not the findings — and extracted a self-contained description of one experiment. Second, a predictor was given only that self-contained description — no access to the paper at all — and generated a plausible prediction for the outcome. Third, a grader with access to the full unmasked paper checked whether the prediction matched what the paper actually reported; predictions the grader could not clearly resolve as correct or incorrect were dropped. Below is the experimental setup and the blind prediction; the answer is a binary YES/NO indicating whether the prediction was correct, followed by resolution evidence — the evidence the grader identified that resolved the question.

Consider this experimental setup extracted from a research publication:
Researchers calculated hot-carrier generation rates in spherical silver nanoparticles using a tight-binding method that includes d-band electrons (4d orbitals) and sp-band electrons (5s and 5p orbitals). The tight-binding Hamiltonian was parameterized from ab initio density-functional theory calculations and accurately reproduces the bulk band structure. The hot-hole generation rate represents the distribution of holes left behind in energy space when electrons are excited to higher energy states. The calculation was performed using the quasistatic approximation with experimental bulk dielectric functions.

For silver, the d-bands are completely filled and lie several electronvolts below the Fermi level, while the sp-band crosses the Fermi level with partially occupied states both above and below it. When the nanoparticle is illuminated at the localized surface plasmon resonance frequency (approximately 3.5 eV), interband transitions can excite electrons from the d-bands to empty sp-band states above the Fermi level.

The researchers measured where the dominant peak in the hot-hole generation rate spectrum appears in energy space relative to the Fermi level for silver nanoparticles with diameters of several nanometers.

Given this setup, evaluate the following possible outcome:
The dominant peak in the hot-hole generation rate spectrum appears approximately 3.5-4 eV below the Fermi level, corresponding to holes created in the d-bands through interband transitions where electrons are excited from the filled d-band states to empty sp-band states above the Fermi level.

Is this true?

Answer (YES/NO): YES